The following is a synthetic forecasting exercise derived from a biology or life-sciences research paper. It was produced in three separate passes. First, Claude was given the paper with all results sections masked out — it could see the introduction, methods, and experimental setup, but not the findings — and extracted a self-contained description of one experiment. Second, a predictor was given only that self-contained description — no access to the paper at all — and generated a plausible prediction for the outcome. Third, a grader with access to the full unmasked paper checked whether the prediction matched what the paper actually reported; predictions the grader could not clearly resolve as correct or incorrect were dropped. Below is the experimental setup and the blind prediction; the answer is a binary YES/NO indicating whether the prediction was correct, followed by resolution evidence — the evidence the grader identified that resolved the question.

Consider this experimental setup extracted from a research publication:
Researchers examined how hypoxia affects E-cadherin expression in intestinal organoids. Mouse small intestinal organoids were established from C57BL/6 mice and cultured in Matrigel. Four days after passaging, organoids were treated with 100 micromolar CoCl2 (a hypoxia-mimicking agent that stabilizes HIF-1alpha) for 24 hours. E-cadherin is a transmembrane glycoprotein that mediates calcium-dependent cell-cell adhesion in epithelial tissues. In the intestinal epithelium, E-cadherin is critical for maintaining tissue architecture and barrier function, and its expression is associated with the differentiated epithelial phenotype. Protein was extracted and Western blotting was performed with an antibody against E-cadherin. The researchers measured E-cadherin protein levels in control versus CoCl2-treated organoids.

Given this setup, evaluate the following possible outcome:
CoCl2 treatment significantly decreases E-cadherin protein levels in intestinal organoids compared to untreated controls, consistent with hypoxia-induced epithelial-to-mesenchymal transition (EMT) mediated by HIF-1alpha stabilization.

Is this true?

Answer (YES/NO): YES